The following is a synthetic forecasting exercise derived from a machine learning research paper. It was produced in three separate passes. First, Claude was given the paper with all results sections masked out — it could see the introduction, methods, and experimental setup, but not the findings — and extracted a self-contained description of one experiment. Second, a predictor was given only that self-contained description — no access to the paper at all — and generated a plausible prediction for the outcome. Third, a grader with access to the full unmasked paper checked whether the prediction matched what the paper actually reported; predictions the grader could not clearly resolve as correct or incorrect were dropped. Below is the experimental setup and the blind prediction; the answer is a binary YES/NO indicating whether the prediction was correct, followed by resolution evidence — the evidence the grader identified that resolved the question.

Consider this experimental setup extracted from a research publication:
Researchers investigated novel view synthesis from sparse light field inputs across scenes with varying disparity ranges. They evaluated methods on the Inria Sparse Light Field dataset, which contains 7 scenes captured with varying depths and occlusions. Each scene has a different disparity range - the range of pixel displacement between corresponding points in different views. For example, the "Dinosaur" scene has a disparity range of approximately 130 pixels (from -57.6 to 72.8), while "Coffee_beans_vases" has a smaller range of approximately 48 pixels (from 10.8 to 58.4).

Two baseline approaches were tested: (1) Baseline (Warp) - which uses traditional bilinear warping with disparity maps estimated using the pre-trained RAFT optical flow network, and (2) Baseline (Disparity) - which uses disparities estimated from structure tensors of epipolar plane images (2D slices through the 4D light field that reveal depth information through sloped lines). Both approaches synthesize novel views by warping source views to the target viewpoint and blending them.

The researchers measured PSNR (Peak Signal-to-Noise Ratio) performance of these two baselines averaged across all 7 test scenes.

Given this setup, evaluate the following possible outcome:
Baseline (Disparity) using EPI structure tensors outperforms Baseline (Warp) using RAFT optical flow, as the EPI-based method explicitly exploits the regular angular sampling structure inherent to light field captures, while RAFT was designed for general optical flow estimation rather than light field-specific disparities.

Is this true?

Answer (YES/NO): YES